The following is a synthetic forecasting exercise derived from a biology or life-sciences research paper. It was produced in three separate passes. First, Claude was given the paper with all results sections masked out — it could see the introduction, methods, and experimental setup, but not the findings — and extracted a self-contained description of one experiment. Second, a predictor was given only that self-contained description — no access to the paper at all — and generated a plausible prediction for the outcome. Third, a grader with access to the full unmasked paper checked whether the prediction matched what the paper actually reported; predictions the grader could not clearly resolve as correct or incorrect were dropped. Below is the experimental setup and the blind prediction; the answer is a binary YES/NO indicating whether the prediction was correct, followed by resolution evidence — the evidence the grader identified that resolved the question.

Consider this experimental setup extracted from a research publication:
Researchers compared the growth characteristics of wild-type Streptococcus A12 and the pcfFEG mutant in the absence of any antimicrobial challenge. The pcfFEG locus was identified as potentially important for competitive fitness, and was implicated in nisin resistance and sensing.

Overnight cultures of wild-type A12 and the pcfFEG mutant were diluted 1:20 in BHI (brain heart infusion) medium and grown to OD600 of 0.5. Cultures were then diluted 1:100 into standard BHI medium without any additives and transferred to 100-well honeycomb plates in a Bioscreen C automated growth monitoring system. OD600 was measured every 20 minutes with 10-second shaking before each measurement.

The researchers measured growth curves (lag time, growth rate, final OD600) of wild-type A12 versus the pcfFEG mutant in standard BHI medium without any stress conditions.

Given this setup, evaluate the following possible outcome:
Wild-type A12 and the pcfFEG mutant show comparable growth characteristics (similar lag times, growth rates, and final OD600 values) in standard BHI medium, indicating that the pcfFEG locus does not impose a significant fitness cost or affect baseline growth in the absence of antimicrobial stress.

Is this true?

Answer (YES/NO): YES